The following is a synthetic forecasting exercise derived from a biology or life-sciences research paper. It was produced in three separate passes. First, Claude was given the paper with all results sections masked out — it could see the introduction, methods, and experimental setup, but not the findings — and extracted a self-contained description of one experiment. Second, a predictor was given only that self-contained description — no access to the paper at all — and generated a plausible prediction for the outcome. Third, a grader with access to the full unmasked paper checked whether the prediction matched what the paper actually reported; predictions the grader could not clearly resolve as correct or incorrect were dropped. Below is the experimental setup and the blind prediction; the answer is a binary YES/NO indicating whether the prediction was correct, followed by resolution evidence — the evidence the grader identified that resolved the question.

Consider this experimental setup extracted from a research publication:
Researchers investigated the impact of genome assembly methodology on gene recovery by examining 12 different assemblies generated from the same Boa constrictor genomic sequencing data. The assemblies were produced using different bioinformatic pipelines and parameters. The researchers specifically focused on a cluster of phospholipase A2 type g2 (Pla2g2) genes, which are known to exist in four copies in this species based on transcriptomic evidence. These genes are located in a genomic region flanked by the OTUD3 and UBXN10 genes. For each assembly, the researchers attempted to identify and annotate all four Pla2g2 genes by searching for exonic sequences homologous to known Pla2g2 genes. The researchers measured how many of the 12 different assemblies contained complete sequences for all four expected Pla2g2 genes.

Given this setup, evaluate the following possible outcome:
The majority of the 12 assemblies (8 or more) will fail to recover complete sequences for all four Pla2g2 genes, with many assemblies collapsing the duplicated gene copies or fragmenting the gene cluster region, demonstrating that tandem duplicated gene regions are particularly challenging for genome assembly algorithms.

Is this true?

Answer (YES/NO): YES